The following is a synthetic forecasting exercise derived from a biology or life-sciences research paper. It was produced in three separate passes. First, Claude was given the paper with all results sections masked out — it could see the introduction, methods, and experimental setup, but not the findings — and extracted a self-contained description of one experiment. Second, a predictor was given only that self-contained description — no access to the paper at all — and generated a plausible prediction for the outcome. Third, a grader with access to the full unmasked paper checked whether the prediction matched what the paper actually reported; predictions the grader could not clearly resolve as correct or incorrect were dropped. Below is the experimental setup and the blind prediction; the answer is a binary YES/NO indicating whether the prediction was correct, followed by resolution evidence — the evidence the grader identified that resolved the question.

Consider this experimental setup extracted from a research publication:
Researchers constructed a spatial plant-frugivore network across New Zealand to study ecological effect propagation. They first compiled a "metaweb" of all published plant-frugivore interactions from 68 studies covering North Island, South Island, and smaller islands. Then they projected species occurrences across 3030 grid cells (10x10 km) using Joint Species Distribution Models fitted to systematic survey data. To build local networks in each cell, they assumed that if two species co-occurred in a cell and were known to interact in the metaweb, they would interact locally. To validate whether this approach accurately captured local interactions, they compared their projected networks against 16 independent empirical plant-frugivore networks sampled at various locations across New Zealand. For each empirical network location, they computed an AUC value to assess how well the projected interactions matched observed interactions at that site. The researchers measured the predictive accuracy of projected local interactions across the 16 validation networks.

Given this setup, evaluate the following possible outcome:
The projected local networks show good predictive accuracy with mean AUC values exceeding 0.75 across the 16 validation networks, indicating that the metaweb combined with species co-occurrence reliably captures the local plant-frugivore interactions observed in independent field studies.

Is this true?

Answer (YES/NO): NO